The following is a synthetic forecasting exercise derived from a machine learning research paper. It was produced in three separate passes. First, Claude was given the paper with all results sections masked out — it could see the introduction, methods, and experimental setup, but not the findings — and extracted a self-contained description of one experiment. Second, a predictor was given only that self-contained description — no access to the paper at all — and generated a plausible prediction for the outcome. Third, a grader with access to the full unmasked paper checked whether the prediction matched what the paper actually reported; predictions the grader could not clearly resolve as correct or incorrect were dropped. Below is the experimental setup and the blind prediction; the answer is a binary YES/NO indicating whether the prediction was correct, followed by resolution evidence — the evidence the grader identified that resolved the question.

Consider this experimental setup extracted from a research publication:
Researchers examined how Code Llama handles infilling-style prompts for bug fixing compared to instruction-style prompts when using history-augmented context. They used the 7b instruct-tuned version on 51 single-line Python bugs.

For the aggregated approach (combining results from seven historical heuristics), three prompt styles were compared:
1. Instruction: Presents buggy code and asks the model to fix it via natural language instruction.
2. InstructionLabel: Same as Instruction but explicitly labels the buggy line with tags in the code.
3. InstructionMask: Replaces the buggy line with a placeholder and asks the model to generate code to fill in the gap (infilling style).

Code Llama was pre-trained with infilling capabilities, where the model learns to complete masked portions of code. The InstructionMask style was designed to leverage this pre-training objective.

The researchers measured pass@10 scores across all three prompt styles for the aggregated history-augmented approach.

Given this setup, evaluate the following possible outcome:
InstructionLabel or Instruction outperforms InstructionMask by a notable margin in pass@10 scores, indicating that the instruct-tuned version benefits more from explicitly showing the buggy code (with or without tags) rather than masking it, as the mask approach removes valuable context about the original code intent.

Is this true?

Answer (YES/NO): YES